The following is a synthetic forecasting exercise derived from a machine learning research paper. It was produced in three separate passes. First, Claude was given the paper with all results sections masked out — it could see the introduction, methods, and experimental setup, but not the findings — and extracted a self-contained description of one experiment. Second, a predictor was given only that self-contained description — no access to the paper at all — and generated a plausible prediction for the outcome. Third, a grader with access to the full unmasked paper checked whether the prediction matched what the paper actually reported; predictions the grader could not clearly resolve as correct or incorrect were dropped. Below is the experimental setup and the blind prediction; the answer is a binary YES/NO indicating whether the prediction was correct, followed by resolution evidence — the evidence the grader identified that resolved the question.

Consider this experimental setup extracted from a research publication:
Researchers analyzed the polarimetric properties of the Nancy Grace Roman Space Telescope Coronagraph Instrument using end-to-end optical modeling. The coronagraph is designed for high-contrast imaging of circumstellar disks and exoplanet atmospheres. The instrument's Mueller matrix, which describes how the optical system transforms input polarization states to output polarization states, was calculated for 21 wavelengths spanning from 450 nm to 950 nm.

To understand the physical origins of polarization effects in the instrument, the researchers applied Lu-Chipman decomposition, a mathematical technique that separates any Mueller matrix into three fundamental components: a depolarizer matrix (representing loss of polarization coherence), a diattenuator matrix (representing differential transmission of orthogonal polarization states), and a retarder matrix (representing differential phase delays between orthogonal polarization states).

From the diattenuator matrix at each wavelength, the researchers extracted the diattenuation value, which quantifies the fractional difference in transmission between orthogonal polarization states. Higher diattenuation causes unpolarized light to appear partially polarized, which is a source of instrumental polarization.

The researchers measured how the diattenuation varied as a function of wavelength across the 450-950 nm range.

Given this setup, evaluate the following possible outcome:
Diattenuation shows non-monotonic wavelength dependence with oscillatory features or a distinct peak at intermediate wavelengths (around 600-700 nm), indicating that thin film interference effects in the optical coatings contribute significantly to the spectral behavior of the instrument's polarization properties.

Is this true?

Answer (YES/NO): NO